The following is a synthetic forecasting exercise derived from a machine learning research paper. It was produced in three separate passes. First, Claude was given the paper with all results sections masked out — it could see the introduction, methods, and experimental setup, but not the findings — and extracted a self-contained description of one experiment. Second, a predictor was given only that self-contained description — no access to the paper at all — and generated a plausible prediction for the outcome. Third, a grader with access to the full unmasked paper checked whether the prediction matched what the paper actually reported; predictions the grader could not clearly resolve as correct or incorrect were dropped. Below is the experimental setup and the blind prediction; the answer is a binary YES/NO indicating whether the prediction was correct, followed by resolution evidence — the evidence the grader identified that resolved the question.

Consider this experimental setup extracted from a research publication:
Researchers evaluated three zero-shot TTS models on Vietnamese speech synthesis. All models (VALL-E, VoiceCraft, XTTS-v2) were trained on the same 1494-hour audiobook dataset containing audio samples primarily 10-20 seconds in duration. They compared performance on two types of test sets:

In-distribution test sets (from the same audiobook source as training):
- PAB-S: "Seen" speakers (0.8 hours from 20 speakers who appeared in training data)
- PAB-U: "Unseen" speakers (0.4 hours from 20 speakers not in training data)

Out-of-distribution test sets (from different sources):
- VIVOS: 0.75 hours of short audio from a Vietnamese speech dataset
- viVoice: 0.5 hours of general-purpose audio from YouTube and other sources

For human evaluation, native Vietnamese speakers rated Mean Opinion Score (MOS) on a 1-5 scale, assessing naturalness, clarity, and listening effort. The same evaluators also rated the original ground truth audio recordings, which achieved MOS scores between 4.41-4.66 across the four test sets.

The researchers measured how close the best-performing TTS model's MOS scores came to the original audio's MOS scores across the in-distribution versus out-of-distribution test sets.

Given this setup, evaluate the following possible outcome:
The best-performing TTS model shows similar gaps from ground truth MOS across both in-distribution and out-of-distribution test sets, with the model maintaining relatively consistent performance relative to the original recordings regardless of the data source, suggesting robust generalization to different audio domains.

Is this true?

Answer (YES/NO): NO